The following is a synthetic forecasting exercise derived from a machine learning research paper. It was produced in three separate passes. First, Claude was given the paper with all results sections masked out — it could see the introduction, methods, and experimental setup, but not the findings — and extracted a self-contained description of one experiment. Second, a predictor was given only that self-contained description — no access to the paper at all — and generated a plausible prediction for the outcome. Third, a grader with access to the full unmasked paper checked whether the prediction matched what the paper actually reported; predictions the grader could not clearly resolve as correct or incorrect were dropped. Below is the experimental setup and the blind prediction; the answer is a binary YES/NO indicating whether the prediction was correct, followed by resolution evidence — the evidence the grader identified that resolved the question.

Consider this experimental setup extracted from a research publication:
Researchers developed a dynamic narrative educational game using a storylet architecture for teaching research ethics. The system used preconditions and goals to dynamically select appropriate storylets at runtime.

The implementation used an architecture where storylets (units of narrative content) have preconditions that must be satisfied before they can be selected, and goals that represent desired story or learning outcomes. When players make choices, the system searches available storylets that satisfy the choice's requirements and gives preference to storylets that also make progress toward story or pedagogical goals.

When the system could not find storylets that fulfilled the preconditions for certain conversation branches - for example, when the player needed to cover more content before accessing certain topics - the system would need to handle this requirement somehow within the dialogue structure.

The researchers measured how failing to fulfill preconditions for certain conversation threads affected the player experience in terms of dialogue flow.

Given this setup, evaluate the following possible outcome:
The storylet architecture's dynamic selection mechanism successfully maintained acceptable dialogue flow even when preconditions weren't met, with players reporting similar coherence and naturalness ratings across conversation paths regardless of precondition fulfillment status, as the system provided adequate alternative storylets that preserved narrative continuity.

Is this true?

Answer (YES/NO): NO